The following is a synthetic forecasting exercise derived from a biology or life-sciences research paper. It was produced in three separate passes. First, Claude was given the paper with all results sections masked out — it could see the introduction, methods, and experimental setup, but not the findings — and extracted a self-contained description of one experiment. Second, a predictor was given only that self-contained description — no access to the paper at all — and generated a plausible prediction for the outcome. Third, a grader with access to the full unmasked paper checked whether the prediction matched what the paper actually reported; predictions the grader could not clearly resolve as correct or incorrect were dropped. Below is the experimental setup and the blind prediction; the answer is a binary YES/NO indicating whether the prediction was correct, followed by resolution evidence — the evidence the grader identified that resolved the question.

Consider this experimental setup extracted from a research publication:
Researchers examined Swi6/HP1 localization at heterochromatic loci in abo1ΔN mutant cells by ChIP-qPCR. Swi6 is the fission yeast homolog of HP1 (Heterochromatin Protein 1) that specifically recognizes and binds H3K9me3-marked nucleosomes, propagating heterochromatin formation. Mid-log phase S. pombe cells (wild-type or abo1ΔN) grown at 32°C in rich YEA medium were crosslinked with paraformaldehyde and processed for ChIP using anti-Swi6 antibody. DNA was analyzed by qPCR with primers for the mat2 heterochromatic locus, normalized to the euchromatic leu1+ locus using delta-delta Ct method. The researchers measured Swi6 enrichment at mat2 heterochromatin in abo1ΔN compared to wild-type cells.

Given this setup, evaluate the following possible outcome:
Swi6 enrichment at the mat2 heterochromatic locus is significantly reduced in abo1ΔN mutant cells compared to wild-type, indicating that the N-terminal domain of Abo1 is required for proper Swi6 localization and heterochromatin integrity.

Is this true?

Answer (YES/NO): YES